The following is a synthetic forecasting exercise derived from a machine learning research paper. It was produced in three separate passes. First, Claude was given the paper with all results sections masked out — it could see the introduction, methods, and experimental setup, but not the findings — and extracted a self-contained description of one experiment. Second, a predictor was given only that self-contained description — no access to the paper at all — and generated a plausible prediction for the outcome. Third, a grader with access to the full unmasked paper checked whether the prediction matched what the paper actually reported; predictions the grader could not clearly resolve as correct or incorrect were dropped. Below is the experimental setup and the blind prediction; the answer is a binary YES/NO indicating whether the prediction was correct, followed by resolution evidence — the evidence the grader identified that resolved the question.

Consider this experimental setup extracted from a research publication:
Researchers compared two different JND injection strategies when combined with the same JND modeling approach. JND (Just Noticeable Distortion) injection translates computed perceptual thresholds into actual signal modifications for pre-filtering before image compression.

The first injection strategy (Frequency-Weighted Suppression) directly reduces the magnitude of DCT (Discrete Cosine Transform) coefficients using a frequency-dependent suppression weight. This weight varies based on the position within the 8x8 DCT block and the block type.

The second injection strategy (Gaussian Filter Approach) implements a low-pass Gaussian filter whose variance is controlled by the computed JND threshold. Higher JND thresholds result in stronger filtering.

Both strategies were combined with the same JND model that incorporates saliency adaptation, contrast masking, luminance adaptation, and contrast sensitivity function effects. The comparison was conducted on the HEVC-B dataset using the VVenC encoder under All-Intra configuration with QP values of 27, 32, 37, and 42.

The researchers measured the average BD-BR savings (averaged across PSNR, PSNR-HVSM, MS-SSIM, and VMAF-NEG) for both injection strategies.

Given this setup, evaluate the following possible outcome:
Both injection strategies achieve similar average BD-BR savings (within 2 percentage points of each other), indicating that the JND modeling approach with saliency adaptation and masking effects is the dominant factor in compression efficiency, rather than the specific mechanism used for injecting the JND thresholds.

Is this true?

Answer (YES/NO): NO